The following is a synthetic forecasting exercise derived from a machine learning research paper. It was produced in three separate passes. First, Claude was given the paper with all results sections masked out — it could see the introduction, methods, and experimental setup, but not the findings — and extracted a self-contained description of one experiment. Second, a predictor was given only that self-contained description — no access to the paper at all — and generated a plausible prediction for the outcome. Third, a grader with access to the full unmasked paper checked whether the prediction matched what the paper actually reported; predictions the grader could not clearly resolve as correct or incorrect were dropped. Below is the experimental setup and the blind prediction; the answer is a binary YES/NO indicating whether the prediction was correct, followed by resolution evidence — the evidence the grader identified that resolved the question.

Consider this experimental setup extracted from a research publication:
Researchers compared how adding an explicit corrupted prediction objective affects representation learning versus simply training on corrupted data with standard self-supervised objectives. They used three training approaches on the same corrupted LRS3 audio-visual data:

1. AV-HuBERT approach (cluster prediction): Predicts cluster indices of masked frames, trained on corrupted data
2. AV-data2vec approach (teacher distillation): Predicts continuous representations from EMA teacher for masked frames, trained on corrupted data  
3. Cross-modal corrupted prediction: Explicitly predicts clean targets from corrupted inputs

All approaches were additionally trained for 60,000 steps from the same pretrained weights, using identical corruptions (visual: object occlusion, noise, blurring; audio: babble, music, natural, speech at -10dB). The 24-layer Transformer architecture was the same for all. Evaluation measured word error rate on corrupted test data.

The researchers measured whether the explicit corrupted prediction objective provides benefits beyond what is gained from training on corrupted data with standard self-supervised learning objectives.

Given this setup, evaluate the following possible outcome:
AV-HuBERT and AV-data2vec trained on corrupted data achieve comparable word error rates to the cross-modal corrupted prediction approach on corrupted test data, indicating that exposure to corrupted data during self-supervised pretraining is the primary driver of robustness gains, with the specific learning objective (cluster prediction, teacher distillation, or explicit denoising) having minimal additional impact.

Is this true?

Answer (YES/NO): NO